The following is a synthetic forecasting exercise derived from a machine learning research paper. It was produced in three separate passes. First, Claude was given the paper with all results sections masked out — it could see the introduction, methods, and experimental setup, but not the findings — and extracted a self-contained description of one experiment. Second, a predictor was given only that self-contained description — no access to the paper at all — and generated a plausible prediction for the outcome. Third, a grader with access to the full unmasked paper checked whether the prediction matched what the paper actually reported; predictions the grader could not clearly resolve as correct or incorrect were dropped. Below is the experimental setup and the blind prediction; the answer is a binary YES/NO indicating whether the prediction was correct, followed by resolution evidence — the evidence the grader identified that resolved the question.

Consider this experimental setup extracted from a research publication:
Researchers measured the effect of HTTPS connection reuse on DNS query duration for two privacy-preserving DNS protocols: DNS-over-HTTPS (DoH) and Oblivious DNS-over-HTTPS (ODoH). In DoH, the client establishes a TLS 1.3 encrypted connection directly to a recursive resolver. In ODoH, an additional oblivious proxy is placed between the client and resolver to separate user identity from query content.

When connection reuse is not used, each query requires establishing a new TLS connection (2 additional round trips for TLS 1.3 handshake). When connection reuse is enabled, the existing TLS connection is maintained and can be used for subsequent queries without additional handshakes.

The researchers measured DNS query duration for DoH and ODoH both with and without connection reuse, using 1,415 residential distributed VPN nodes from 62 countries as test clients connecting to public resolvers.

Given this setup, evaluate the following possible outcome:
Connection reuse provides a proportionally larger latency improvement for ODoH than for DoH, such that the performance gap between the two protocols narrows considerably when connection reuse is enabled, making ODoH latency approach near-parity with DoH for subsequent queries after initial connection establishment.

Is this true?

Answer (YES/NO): NO